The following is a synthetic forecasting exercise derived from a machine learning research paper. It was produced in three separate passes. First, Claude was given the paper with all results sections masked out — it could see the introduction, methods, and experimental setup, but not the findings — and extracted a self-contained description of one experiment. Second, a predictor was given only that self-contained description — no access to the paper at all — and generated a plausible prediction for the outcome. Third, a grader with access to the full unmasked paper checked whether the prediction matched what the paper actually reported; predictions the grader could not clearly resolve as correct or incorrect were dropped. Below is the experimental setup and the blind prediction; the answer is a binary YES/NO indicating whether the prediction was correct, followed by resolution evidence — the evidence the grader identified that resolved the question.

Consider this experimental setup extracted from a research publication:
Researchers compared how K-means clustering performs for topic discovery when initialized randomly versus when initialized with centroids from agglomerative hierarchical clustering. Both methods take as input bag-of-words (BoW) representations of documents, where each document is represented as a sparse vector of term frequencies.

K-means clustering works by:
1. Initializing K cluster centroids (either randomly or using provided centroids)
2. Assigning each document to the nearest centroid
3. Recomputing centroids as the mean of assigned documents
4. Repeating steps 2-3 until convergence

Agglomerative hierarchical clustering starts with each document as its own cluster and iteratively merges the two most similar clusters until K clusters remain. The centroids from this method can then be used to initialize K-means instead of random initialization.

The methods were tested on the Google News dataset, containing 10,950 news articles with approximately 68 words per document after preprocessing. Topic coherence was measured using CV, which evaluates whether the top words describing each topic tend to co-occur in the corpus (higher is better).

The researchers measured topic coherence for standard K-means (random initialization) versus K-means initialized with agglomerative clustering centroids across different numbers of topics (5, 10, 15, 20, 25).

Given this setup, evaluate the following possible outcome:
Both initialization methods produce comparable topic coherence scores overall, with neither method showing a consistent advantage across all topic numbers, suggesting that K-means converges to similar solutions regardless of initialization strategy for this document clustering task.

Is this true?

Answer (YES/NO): YES